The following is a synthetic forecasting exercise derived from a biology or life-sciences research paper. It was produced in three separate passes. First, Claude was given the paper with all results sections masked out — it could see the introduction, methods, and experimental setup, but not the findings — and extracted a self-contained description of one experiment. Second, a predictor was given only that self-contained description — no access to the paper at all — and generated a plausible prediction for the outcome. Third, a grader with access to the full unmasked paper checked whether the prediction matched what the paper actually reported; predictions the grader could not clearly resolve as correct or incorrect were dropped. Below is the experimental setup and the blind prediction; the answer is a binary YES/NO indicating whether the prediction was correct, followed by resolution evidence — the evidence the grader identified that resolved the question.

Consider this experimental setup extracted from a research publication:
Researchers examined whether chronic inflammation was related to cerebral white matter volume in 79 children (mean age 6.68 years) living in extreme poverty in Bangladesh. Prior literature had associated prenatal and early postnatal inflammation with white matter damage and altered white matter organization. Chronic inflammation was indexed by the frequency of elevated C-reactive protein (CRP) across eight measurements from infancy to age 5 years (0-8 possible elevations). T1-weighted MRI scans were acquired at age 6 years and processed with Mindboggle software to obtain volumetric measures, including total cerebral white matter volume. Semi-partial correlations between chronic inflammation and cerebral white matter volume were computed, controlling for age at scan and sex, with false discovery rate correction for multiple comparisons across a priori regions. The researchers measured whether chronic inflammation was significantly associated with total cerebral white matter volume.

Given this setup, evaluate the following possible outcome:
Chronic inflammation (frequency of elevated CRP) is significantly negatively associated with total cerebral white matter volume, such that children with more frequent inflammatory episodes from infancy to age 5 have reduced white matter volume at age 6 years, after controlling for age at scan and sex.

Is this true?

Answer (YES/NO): NO